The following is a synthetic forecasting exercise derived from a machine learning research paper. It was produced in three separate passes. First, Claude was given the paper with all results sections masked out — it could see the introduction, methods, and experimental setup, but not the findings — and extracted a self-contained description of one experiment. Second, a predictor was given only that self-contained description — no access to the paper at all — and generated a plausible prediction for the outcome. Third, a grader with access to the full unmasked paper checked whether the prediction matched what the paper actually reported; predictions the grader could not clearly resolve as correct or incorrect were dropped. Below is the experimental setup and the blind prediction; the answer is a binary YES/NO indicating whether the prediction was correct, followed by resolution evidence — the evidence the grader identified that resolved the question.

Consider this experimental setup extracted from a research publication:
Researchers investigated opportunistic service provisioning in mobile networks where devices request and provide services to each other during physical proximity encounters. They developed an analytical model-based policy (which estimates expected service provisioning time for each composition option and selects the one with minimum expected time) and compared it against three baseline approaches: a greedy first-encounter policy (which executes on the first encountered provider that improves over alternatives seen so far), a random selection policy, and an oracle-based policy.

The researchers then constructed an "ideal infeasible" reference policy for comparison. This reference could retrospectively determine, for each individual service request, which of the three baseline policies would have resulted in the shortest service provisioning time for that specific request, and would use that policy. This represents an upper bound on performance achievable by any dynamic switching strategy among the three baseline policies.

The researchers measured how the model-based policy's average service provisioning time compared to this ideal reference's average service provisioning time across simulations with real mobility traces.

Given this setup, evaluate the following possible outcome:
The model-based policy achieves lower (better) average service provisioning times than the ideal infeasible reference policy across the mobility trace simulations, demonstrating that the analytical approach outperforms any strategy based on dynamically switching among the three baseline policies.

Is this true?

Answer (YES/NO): YES